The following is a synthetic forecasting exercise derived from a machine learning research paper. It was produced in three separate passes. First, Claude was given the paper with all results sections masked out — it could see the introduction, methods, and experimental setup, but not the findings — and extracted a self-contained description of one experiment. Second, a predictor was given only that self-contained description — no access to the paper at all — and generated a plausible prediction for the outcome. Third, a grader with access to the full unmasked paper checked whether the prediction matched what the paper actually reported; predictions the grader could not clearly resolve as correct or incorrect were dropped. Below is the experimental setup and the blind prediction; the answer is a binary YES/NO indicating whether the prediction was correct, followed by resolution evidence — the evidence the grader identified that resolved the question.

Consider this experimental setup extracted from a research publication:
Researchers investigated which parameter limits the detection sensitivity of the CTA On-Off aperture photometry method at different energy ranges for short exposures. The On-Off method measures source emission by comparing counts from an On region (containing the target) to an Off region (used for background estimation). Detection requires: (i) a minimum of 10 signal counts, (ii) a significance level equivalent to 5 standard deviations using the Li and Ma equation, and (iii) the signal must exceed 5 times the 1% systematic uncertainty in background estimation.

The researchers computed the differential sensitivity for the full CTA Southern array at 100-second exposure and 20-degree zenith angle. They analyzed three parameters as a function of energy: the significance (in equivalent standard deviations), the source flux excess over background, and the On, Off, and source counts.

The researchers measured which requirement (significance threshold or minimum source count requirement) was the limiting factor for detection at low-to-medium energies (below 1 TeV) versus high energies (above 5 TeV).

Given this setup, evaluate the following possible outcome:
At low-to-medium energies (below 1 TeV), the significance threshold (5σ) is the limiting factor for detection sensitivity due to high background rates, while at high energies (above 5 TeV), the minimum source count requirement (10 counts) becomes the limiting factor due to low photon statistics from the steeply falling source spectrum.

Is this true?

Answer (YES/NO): YES